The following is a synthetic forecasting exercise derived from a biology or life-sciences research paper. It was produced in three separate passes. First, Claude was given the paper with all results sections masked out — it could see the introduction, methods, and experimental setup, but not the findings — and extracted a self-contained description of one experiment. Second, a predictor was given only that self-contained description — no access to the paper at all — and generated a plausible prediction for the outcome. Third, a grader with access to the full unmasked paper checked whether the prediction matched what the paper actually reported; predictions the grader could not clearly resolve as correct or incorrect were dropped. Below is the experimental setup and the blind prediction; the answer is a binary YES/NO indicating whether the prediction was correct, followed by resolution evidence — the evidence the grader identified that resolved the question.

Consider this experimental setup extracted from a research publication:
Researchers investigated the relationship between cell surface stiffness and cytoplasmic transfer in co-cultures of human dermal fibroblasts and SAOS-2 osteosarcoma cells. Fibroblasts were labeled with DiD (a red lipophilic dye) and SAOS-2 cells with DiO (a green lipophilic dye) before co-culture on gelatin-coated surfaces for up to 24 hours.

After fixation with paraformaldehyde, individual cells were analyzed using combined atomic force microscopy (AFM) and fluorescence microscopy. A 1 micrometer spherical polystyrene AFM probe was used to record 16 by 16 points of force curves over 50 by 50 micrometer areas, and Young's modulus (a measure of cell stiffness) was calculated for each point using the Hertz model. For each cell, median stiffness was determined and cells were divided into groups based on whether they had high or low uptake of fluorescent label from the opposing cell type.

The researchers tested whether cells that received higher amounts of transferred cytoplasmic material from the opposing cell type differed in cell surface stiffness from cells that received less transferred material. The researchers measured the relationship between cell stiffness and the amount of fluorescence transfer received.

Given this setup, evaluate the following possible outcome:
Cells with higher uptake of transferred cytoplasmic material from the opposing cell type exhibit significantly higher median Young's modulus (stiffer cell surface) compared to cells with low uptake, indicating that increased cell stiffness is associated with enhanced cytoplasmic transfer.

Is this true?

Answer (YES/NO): NO